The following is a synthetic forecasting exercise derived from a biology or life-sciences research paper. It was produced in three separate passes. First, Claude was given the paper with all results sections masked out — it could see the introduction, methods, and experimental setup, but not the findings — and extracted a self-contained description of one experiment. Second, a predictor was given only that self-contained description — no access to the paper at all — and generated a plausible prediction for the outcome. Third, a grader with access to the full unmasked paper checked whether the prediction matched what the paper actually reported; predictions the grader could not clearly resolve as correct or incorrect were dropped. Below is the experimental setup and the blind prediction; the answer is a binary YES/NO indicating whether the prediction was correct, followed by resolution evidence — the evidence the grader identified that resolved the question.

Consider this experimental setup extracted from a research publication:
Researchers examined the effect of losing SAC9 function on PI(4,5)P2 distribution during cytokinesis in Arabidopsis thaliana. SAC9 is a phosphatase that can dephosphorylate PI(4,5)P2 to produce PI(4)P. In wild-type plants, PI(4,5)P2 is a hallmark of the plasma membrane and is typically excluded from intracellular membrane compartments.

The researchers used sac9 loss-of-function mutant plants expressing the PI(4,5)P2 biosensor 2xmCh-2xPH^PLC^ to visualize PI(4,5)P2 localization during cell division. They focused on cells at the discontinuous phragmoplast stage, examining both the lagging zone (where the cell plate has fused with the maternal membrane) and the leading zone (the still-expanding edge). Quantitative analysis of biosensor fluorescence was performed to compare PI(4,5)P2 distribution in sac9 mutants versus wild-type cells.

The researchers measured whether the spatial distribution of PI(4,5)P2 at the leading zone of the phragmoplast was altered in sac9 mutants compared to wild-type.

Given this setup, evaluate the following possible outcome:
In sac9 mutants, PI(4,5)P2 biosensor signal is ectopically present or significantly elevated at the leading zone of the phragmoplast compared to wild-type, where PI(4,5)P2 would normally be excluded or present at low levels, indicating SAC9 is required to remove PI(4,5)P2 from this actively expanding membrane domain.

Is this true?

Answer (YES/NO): YES